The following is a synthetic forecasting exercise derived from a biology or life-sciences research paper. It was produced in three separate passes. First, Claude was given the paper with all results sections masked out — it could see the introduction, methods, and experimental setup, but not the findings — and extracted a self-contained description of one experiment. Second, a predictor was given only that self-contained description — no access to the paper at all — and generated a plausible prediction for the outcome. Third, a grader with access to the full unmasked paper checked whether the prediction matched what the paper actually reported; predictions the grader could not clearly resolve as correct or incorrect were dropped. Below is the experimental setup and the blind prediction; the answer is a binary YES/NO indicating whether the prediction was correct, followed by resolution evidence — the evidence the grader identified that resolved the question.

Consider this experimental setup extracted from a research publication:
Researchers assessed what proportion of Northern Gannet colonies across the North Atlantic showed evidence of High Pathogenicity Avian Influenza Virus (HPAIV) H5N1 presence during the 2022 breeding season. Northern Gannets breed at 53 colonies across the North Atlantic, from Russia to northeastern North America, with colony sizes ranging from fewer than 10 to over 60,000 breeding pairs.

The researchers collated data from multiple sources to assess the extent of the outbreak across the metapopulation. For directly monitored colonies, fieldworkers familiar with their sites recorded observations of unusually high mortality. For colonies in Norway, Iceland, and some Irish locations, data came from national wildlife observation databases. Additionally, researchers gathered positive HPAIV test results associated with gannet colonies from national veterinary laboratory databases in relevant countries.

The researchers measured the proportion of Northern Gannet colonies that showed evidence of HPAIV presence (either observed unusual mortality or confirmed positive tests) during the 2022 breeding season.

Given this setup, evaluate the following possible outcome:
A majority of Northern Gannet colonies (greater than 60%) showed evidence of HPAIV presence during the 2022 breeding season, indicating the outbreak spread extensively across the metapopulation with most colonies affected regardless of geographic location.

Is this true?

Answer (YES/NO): YES